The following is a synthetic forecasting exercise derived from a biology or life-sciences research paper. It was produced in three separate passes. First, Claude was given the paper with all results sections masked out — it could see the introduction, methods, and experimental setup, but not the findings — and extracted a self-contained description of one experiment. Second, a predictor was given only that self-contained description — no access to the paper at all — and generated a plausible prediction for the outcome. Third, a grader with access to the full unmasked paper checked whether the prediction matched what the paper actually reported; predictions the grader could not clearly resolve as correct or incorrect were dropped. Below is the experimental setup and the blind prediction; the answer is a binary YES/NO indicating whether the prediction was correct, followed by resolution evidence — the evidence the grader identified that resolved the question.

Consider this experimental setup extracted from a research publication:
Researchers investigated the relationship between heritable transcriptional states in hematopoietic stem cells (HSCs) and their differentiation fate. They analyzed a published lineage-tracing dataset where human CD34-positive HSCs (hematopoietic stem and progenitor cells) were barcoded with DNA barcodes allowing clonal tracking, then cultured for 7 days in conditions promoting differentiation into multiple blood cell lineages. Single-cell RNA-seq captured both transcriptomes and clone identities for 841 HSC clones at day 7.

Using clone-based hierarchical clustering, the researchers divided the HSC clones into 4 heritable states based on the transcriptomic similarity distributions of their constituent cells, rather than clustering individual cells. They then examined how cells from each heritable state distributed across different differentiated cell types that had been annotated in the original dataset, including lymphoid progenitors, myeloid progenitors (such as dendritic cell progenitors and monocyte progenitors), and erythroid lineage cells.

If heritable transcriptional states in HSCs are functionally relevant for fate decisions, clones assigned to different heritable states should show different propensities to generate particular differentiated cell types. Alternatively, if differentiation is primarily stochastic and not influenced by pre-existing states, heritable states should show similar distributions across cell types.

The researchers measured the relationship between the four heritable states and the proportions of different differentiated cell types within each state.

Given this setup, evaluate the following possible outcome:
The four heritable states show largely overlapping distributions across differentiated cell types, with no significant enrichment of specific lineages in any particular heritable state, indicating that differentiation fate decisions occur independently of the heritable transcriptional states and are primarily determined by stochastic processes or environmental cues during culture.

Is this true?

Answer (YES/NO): NO